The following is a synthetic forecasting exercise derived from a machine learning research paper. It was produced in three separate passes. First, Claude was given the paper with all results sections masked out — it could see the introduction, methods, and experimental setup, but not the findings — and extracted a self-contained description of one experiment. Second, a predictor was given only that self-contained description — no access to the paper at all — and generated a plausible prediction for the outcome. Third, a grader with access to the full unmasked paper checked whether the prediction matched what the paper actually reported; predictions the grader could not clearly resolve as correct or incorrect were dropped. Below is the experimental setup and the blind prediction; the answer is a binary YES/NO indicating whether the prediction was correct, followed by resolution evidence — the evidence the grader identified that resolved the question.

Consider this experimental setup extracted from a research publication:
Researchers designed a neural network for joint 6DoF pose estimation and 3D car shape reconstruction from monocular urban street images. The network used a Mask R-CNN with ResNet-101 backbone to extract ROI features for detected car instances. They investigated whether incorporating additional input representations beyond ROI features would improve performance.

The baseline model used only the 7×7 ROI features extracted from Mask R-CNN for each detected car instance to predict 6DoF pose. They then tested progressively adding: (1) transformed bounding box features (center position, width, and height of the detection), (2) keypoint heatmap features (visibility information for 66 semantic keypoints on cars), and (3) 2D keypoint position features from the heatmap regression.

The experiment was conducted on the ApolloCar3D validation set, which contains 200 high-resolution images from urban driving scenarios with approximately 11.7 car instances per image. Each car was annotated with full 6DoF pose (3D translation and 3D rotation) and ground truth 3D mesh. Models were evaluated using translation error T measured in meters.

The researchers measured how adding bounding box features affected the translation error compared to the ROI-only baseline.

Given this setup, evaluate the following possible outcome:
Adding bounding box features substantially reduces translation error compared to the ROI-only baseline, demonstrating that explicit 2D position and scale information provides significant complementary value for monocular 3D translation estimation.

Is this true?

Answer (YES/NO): YES